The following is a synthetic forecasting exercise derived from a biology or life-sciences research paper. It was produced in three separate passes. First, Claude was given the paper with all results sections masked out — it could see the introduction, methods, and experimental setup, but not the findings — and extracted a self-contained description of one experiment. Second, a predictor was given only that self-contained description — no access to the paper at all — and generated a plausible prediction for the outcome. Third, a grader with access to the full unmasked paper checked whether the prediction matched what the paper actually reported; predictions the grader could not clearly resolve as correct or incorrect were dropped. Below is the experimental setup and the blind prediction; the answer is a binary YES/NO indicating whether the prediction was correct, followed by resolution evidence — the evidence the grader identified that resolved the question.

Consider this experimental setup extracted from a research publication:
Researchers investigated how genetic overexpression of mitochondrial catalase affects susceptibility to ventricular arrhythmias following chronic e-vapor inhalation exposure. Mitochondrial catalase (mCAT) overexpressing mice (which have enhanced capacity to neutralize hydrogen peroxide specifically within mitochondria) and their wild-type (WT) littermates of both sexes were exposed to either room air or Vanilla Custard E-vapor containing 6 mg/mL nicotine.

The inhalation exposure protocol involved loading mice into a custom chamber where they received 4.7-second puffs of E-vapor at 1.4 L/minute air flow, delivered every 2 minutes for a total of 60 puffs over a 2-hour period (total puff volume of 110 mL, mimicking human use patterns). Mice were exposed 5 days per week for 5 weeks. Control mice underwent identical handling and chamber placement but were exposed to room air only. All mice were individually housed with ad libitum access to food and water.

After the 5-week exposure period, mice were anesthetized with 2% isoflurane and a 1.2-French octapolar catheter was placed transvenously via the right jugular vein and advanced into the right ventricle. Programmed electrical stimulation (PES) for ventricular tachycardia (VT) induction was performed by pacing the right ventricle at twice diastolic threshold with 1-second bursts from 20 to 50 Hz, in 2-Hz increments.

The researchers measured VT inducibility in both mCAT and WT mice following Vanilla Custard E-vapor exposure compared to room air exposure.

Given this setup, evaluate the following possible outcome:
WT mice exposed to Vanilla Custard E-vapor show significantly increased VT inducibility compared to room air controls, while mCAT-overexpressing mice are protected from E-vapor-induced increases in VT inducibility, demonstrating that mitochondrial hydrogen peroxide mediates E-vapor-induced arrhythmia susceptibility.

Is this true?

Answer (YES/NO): YES